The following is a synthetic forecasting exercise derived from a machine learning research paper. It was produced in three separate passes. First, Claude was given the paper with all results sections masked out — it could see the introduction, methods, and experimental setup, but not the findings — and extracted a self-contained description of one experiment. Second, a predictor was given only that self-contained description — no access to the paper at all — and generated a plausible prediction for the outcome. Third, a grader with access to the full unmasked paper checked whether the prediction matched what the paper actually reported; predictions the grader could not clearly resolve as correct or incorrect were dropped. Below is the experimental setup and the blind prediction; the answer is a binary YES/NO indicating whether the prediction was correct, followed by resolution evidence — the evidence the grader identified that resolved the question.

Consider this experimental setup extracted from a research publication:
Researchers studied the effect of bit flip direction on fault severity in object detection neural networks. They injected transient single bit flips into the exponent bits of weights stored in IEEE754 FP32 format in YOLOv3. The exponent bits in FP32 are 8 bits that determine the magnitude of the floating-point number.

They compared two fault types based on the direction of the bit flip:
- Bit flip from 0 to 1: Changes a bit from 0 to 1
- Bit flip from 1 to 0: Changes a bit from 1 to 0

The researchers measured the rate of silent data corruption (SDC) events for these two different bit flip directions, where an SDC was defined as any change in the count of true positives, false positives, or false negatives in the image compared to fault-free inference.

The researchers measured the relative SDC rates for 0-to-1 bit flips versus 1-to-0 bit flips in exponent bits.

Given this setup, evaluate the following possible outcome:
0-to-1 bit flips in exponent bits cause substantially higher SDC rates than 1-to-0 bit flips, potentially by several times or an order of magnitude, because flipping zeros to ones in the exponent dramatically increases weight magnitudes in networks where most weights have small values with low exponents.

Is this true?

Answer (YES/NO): YES